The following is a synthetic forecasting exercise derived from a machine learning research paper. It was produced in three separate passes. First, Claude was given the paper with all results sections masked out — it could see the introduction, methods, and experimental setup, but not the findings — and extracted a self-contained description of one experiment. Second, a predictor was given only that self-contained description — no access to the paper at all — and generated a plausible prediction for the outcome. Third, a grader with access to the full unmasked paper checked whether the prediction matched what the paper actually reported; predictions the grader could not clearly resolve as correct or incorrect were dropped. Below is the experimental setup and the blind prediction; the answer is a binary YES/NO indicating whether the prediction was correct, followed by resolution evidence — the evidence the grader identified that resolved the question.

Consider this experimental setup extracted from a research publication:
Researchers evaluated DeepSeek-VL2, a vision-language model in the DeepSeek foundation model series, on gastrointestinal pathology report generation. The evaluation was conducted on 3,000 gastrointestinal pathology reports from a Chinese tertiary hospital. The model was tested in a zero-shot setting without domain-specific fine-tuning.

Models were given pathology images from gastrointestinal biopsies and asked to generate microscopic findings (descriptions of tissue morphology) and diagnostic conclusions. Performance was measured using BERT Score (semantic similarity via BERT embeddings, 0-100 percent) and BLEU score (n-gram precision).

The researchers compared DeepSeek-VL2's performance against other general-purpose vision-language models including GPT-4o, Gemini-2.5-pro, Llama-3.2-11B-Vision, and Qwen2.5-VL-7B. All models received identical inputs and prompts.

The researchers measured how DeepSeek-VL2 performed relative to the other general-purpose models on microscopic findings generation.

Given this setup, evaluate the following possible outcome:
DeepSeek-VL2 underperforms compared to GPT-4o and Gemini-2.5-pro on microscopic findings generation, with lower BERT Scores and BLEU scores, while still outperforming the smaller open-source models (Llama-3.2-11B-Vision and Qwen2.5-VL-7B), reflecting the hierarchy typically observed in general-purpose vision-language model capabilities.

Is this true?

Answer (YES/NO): NO